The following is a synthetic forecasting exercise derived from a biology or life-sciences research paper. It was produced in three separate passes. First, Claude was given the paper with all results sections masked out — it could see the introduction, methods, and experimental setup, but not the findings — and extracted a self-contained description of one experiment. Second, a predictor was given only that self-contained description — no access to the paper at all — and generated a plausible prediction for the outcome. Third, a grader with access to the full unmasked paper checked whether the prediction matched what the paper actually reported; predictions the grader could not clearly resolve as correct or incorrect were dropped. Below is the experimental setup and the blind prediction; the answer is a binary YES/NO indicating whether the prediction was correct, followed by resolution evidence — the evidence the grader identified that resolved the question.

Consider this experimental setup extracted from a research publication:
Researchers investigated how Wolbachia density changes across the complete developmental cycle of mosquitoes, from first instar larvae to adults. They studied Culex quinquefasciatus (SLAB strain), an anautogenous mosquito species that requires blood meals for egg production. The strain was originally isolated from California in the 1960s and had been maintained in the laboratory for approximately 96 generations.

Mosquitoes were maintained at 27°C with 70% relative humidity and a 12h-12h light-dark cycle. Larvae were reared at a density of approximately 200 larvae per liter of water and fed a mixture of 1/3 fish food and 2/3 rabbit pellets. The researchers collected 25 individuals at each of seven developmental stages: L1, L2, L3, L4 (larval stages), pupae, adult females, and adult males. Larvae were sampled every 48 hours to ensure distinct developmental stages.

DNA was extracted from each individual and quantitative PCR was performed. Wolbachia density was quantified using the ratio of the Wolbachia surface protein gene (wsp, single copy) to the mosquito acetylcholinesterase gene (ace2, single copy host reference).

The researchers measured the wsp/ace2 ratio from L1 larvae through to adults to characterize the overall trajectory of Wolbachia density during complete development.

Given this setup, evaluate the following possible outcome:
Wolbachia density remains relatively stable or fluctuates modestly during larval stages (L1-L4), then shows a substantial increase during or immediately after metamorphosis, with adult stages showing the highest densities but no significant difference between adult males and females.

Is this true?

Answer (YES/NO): NO